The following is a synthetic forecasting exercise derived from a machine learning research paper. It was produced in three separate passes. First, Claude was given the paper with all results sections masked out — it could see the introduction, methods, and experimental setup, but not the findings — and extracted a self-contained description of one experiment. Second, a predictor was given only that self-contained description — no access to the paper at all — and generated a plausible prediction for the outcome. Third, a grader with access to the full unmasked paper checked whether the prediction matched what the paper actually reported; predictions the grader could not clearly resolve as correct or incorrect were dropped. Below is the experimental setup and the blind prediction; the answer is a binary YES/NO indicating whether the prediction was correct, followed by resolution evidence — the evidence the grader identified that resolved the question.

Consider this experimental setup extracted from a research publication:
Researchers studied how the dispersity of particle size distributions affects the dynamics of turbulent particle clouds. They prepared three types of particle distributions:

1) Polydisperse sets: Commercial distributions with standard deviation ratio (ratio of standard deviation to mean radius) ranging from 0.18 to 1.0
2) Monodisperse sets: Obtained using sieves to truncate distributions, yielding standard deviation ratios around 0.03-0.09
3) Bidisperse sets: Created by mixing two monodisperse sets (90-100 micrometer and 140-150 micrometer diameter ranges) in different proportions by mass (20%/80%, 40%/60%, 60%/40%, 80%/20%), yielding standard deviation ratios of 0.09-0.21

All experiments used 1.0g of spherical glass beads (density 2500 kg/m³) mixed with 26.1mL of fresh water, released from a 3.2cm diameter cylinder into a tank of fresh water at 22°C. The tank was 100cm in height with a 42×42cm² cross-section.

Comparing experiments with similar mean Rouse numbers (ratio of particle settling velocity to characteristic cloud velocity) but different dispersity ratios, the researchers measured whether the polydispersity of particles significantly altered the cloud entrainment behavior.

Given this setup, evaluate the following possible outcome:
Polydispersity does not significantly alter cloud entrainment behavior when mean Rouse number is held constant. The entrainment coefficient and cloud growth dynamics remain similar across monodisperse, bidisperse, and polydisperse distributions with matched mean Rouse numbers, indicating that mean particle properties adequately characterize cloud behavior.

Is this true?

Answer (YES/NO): YES